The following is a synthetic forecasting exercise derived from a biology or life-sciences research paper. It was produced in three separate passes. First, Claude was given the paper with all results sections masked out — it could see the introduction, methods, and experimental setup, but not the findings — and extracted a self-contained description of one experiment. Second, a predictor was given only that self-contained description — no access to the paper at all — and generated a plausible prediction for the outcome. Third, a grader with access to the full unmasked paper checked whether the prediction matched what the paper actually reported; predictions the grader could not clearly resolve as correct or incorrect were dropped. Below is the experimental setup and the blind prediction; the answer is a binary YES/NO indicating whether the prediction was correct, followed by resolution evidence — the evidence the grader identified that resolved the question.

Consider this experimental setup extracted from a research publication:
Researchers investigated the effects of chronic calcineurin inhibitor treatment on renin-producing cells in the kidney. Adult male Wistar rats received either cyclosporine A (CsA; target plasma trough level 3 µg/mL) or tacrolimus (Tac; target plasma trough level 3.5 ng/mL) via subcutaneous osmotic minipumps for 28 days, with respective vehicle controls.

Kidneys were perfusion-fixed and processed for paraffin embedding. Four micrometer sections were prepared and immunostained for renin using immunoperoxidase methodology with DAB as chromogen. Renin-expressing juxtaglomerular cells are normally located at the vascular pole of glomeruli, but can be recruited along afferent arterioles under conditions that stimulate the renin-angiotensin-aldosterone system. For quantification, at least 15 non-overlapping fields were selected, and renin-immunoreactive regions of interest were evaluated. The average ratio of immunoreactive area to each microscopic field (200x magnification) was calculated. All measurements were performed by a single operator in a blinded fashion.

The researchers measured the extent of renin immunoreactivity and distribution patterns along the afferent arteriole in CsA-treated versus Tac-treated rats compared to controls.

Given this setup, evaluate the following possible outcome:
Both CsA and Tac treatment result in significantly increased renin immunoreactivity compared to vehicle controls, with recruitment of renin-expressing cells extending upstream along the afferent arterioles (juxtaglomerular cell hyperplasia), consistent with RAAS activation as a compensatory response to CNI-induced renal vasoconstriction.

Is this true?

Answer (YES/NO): YES